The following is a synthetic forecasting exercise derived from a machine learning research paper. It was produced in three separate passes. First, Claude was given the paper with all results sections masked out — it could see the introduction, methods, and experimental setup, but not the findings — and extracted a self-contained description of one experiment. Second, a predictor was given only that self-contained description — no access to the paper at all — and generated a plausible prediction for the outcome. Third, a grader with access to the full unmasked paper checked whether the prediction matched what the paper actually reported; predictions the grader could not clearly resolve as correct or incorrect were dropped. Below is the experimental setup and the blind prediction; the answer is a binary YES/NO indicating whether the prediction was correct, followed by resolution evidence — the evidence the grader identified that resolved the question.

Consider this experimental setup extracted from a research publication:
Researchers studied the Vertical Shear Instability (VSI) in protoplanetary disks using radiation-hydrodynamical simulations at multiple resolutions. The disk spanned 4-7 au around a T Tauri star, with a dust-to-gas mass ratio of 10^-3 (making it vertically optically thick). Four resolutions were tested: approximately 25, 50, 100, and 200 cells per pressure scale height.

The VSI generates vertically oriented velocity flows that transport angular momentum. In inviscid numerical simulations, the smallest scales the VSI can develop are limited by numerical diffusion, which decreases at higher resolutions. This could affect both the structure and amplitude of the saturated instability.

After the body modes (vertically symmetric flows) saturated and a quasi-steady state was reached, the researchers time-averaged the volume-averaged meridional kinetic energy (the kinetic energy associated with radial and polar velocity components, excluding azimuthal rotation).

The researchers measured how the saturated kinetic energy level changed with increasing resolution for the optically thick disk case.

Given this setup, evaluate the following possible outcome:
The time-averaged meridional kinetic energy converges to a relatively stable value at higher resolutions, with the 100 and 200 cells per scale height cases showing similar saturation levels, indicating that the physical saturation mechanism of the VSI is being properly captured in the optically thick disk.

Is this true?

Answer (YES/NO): NO